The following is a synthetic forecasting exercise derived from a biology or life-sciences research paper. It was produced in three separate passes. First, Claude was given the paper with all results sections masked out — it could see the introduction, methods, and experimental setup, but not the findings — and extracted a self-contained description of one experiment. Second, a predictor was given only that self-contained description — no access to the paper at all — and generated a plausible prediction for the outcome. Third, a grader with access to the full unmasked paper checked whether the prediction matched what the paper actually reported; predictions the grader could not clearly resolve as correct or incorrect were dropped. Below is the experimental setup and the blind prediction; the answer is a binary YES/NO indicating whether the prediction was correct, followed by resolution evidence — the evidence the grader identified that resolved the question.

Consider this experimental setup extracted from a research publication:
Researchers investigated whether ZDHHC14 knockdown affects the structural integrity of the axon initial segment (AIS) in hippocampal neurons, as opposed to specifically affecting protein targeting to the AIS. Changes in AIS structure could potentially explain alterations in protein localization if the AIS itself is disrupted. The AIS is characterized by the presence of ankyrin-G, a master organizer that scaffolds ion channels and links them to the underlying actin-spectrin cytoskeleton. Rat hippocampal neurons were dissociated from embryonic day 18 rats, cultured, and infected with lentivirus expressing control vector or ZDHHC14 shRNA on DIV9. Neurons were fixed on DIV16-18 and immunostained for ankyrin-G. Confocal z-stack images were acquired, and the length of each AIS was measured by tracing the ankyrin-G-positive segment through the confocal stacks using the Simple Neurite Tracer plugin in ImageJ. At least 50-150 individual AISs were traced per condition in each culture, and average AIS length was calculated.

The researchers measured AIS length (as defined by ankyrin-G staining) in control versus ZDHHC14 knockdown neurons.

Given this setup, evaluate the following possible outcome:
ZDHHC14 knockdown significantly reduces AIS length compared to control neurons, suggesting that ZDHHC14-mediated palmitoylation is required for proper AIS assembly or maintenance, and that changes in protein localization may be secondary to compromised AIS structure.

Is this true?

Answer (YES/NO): NO